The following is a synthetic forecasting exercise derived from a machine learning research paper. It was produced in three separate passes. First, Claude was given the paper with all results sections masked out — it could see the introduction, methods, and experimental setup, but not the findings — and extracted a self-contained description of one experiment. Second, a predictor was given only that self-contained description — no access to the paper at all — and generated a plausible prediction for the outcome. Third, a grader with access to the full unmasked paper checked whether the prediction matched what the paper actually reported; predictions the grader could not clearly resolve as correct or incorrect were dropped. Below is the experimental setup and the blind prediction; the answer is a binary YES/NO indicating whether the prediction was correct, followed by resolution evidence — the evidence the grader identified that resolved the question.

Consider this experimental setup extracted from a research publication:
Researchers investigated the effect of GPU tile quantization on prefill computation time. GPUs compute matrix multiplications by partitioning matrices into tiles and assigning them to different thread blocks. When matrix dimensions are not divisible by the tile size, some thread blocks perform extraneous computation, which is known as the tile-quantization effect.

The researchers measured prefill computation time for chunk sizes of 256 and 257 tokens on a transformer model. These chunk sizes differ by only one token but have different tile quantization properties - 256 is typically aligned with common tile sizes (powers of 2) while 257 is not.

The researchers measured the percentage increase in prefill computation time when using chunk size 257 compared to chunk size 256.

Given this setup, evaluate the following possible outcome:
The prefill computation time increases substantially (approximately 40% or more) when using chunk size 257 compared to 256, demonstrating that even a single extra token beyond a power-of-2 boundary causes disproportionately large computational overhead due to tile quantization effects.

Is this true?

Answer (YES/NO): NO